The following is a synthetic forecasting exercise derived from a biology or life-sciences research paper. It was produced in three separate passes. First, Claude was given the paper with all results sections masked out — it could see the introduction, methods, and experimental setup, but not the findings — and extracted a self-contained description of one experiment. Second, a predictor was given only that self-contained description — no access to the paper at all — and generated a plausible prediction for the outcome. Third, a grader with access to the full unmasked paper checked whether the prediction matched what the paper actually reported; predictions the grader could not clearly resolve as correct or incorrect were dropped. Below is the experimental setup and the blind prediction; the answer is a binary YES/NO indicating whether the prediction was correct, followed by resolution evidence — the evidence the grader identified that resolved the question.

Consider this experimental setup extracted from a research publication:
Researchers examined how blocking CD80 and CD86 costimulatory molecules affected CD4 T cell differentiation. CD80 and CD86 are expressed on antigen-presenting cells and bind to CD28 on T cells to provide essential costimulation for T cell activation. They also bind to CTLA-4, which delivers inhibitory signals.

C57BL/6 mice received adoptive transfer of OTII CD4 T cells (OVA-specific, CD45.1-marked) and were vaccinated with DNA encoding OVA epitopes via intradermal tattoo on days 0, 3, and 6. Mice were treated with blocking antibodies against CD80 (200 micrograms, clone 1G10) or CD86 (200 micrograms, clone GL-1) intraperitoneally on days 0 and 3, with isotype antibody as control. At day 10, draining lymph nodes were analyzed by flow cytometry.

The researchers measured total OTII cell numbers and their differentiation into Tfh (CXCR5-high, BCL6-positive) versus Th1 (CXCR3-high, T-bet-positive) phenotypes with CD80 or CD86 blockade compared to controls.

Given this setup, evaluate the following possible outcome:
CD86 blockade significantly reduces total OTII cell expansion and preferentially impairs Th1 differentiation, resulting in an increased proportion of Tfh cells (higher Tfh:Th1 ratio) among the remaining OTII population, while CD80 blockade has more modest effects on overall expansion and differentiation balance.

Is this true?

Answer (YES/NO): NO